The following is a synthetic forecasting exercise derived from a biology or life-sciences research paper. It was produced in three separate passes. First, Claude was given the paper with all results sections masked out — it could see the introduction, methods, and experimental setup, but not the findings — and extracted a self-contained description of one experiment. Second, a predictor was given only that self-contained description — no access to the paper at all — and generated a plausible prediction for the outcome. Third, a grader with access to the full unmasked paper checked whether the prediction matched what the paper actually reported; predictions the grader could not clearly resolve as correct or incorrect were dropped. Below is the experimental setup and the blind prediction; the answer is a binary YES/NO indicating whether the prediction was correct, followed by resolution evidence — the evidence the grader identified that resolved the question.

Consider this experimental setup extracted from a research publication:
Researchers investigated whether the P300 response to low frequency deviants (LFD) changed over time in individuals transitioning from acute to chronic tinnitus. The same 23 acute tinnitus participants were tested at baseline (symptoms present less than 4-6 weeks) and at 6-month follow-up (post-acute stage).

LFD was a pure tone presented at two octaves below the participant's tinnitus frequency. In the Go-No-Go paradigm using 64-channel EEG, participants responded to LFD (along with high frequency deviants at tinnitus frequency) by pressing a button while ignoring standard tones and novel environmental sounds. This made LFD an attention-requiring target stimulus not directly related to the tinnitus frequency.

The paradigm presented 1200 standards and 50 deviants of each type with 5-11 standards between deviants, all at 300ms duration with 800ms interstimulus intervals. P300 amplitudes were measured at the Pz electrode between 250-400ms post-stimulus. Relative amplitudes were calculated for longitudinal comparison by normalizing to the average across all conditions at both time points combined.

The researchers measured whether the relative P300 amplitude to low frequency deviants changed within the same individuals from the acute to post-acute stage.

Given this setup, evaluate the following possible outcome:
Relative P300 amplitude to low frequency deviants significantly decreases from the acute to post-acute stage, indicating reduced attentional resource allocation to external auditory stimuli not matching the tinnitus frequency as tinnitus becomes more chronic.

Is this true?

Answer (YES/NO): NO